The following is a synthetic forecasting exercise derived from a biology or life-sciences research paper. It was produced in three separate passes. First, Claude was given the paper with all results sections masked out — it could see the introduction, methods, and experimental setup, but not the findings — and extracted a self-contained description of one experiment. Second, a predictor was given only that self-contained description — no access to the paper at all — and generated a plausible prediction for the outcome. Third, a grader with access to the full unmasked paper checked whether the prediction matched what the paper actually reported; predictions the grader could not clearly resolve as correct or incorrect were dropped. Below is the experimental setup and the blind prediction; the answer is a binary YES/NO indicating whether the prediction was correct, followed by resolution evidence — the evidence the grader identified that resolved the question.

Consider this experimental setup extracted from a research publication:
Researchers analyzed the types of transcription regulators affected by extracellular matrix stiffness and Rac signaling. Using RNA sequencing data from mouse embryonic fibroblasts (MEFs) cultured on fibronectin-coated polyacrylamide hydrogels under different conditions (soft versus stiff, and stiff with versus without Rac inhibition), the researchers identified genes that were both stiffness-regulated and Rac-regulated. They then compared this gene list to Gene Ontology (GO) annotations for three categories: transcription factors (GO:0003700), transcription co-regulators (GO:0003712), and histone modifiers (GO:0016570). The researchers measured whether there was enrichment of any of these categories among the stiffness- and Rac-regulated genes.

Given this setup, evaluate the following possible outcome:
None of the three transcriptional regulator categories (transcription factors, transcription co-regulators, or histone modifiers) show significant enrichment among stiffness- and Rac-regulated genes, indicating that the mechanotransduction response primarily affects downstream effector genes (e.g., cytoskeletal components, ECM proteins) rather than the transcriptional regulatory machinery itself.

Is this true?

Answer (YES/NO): NO